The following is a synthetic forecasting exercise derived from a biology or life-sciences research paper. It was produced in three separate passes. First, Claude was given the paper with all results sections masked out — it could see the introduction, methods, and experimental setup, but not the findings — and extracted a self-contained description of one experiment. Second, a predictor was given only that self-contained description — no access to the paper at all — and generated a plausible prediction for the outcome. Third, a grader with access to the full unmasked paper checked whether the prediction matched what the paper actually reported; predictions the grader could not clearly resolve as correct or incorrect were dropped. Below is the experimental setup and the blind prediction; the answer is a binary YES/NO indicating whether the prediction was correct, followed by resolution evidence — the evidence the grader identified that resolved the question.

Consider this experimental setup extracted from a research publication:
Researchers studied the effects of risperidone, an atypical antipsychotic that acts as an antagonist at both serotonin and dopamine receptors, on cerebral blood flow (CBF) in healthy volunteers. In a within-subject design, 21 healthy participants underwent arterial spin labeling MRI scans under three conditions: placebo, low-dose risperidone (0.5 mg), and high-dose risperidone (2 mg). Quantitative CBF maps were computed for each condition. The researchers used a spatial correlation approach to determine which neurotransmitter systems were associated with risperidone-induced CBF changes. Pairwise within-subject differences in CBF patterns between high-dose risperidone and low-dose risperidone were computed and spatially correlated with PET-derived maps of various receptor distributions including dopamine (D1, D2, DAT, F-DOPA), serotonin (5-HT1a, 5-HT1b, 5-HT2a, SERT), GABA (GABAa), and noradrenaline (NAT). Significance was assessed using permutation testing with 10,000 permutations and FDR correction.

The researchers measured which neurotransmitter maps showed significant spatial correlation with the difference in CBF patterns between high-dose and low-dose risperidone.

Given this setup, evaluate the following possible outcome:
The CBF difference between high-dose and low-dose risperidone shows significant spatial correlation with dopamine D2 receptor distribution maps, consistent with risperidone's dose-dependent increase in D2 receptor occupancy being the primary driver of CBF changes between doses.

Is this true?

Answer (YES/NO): NO